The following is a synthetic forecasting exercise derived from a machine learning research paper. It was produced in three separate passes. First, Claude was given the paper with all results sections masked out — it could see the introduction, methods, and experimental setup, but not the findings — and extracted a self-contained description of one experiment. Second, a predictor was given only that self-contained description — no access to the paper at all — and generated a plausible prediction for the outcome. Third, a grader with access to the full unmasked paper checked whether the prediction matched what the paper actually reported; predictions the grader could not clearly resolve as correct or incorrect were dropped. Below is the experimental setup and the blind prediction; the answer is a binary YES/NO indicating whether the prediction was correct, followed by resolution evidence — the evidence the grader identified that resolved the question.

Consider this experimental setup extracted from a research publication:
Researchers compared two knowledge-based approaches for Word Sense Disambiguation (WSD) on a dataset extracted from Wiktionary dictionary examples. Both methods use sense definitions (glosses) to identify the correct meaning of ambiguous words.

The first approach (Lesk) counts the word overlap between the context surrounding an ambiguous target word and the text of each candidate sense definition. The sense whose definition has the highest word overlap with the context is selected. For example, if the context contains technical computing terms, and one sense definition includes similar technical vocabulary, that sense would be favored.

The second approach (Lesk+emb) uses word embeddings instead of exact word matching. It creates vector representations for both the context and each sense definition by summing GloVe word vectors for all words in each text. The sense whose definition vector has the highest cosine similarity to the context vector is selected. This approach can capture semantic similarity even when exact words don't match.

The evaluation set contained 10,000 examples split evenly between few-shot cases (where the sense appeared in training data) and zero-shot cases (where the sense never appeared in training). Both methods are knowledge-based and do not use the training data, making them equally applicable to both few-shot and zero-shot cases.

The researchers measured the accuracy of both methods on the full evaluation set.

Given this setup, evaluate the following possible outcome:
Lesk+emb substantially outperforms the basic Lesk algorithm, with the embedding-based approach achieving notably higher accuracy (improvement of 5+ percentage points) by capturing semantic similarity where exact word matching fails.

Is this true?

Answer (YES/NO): NO